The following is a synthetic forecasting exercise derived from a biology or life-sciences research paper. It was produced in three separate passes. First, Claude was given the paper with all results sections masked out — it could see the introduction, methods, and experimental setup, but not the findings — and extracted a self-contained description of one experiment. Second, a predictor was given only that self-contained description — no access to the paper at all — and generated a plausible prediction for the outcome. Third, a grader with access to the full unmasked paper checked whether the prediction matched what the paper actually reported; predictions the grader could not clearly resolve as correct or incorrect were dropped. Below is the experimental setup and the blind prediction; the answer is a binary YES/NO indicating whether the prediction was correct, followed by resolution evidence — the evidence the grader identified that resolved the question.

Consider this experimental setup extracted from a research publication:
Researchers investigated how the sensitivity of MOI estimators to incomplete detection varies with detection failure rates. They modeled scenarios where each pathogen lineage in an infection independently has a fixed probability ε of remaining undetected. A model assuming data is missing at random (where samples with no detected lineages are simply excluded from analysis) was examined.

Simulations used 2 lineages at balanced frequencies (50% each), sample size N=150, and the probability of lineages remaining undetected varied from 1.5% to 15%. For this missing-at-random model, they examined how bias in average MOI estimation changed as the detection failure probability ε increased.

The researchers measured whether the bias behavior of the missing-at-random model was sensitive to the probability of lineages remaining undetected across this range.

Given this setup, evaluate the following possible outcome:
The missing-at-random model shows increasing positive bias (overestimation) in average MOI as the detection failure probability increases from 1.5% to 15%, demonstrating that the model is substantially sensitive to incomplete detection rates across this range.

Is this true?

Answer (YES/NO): NO